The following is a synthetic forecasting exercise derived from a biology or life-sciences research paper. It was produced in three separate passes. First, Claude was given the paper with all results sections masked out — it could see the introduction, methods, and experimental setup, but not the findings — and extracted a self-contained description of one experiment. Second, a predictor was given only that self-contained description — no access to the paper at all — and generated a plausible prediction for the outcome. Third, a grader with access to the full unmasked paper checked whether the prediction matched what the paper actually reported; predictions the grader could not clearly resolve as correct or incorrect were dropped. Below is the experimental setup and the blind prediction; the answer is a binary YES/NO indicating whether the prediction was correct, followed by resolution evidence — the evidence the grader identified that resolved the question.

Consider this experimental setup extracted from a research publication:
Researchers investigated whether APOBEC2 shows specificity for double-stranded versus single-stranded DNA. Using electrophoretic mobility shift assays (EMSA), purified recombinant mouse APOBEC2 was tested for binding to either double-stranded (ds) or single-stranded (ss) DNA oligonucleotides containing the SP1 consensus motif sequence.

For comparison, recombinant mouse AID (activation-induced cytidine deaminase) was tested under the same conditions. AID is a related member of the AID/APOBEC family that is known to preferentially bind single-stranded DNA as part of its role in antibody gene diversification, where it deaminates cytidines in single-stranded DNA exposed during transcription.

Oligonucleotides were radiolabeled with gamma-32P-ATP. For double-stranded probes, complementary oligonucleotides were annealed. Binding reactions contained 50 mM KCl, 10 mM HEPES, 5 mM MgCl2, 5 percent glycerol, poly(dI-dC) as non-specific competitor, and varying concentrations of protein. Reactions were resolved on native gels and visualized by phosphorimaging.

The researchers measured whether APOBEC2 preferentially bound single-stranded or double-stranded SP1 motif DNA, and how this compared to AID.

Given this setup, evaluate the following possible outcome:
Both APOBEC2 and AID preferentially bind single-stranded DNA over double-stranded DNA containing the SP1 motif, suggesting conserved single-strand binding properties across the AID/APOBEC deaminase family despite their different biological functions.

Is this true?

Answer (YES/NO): NO